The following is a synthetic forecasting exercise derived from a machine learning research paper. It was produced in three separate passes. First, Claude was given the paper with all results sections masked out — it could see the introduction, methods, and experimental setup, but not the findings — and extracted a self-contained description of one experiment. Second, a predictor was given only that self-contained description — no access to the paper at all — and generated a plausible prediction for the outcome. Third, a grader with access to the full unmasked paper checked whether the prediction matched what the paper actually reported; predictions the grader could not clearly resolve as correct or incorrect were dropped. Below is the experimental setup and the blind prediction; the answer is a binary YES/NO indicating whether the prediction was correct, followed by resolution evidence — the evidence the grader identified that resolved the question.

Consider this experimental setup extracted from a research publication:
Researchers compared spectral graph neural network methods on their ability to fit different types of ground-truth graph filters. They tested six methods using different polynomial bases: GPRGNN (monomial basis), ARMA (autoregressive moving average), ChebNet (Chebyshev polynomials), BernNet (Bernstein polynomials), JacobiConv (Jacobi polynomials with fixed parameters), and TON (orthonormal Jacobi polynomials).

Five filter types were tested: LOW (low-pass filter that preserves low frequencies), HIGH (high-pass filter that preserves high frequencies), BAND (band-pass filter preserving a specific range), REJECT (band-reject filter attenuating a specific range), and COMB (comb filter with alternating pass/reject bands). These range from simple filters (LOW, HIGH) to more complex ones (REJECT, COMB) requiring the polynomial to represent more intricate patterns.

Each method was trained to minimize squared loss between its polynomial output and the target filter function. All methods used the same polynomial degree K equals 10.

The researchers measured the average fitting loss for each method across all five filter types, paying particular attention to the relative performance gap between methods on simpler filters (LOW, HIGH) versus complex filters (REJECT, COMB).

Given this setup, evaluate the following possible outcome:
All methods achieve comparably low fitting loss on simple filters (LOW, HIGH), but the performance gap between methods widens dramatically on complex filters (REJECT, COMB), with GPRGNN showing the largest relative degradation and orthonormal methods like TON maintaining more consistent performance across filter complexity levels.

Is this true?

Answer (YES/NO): NO